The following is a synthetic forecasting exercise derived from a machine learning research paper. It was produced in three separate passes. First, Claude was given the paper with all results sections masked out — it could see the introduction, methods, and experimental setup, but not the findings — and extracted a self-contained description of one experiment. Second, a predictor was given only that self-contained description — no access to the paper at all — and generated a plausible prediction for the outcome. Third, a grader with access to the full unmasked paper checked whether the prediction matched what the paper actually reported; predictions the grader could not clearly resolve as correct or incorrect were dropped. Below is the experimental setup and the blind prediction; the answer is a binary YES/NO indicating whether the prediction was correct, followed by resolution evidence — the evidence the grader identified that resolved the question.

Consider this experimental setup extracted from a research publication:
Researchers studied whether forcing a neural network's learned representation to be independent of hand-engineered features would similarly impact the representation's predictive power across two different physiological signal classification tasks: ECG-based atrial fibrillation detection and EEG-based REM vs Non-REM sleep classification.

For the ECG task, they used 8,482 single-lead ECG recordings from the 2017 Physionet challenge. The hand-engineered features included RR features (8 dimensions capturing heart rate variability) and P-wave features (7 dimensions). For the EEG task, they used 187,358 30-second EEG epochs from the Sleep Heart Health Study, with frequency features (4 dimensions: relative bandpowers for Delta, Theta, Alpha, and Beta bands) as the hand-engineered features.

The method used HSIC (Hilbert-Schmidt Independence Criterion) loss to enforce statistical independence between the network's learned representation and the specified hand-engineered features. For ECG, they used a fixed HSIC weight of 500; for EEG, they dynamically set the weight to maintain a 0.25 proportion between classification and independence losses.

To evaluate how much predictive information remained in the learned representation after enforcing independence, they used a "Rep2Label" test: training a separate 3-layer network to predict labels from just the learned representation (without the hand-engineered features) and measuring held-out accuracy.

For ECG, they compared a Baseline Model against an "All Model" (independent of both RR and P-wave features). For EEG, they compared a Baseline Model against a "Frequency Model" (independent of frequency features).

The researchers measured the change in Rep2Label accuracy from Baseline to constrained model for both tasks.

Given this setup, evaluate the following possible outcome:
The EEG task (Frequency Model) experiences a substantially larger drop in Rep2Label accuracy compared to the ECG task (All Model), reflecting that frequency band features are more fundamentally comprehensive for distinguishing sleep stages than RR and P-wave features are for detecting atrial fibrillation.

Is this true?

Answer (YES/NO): NO